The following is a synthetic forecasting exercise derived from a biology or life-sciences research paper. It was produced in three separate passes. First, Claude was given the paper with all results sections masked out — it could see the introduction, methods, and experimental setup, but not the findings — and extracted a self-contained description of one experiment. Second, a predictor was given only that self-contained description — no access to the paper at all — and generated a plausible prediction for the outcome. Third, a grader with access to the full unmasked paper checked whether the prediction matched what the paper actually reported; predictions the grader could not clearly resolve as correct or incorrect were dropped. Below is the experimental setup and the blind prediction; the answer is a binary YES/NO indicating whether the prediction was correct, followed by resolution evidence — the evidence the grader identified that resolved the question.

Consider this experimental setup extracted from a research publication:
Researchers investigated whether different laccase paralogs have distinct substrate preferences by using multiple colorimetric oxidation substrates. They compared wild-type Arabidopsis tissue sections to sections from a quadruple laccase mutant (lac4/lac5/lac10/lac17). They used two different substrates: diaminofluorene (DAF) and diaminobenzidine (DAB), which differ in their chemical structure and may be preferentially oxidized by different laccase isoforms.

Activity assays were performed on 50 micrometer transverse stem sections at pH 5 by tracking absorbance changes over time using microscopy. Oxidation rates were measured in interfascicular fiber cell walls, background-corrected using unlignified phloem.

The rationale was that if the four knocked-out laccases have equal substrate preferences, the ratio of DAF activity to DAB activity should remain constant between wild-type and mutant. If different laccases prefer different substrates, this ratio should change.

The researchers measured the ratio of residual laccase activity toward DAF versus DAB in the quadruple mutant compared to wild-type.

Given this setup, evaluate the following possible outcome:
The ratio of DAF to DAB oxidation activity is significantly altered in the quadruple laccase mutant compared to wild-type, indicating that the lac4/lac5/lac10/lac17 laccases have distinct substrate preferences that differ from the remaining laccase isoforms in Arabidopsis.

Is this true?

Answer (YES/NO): YES